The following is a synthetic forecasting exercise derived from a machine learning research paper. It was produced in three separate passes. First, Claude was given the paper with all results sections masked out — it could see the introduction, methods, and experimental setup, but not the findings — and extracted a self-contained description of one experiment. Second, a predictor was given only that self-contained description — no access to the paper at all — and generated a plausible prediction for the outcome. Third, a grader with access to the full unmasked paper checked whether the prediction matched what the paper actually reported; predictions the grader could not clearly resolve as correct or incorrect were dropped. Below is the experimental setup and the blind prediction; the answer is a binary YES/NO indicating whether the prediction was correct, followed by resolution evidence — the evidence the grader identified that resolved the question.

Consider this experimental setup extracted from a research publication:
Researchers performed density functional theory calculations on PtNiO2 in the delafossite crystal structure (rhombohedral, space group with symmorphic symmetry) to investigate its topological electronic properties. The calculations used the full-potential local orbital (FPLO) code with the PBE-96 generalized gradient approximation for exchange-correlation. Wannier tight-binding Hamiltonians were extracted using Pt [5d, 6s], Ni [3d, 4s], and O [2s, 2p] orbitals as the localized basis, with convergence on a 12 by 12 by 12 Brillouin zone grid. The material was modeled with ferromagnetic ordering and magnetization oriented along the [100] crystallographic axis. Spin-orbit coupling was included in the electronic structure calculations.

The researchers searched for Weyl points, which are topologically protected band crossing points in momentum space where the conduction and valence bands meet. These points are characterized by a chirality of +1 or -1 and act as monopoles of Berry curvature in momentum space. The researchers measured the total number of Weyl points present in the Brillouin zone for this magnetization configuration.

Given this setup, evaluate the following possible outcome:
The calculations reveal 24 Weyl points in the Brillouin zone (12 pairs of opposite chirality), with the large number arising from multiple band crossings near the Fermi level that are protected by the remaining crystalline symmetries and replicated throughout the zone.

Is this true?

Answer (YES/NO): NO